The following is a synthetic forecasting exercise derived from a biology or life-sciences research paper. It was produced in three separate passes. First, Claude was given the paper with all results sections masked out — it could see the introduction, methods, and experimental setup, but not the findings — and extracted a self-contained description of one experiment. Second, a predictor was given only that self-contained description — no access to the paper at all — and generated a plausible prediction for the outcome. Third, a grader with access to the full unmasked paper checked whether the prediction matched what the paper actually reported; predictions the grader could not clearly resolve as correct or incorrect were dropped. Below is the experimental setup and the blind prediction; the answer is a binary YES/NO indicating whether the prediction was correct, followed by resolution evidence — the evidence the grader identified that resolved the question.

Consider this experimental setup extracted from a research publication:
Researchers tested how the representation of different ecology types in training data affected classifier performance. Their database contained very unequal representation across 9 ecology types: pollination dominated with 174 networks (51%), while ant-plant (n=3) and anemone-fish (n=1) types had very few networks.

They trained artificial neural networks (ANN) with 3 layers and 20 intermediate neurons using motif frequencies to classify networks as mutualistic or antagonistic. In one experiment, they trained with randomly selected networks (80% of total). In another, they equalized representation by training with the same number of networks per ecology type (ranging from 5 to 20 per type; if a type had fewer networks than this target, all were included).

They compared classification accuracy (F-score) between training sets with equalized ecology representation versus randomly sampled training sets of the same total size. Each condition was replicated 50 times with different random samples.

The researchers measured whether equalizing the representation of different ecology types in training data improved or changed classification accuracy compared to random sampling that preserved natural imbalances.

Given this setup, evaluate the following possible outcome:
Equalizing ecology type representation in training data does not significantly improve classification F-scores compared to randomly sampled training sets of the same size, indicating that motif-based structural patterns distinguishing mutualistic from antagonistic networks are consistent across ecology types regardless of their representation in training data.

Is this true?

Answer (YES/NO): YES